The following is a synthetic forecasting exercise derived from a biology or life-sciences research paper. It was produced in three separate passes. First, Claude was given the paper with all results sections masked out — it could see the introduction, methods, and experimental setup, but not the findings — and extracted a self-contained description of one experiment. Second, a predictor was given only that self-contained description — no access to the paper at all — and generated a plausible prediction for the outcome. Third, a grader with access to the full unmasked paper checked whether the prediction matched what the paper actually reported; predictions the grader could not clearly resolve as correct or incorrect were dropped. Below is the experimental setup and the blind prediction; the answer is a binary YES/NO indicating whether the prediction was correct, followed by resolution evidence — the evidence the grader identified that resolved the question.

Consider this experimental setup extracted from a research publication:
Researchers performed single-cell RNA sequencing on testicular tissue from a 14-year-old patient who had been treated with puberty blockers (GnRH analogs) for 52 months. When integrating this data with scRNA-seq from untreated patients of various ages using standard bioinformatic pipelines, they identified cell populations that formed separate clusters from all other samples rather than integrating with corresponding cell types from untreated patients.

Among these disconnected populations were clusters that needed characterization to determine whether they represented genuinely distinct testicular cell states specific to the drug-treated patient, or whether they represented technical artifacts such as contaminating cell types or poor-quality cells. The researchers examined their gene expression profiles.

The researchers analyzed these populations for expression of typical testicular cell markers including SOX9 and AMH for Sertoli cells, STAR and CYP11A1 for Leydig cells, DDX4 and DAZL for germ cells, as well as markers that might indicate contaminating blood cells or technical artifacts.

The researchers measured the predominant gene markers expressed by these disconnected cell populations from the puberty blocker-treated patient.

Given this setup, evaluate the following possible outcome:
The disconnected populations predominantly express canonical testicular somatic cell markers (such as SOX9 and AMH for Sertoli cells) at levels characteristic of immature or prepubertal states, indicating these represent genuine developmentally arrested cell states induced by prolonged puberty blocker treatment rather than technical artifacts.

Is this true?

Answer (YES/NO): NO